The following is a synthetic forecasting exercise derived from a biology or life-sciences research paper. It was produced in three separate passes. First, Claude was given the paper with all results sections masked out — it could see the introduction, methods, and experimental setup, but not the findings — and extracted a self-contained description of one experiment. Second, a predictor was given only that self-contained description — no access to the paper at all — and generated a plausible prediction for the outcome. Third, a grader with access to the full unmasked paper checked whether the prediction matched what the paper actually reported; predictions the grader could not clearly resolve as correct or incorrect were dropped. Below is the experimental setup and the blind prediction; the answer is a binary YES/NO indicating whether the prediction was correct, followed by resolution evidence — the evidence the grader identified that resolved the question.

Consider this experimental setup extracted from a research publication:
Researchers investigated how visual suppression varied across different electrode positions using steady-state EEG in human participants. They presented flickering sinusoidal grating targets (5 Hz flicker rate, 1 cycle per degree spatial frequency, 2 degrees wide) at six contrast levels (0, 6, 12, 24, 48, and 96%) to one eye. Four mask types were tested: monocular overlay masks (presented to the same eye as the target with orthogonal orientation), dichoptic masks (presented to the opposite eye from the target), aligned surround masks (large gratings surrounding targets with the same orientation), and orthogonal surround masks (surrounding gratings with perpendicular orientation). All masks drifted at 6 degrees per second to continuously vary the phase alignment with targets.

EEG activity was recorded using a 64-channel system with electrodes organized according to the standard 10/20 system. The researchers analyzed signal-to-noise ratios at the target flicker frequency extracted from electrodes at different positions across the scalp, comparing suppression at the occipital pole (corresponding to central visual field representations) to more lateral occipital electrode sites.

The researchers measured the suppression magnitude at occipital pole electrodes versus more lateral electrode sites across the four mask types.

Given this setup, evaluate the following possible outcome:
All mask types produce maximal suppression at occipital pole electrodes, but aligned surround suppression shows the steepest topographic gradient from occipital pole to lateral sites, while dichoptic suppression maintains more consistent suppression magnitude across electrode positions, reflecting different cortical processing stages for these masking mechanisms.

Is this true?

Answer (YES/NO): NO